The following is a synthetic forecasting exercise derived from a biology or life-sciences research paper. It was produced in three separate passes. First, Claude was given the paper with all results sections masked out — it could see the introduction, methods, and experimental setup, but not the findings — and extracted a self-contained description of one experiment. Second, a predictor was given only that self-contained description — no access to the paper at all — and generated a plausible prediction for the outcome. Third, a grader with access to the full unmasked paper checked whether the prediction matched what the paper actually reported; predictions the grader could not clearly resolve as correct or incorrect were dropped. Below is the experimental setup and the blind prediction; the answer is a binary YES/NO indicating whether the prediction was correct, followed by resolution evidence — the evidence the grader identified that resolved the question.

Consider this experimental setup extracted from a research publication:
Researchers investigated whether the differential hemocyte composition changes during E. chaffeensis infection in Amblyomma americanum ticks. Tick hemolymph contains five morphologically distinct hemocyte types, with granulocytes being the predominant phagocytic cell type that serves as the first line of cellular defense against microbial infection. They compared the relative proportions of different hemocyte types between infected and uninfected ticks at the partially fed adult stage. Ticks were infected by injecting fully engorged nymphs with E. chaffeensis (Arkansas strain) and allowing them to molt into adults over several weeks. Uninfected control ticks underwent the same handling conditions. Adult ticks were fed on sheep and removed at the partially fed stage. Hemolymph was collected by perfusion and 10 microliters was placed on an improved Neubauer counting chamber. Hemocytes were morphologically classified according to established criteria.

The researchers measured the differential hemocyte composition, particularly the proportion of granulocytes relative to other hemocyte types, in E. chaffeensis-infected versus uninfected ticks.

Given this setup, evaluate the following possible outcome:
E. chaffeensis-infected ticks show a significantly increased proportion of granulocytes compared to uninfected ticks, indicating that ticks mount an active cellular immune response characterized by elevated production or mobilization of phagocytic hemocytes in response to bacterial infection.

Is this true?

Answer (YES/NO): YES